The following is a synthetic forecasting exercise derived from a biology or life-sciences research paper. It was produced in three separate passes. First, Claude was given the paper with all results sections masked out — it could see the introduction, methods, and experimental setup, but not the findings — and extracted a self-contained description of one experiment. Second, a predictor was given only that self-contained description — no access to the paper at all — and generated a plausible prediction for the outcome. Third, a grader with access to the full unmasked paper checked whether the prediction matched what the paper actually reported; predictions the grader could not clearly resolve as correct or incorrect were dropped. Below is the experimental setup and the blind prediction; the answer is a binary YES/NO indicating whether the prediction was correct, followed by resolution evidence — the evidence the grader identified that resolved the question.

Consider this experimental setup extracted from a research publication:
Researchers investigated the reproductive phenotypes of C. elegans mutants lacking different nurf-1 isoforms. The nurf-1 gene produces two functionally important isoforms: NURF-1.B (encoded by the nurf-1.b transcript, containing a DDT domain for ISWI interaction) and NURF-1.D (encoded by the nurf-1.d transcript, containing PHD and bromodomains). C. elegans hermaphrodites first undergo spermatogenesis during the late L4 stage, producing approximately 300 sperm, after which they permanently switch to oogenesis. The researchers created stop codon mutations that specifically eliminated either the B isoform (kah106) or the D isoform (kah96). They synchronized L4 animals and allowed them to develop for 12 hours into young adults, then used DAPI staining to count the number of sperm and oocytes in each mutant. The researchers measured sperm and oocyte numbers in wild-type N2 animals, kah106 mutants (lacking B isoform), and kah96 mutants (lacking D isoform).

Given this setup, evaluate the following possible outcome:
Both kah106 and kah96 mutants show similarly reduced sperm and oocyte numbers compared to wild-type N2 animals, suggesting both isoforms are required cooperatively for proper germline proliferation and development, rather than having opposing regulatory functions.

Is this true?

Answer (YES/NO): NO